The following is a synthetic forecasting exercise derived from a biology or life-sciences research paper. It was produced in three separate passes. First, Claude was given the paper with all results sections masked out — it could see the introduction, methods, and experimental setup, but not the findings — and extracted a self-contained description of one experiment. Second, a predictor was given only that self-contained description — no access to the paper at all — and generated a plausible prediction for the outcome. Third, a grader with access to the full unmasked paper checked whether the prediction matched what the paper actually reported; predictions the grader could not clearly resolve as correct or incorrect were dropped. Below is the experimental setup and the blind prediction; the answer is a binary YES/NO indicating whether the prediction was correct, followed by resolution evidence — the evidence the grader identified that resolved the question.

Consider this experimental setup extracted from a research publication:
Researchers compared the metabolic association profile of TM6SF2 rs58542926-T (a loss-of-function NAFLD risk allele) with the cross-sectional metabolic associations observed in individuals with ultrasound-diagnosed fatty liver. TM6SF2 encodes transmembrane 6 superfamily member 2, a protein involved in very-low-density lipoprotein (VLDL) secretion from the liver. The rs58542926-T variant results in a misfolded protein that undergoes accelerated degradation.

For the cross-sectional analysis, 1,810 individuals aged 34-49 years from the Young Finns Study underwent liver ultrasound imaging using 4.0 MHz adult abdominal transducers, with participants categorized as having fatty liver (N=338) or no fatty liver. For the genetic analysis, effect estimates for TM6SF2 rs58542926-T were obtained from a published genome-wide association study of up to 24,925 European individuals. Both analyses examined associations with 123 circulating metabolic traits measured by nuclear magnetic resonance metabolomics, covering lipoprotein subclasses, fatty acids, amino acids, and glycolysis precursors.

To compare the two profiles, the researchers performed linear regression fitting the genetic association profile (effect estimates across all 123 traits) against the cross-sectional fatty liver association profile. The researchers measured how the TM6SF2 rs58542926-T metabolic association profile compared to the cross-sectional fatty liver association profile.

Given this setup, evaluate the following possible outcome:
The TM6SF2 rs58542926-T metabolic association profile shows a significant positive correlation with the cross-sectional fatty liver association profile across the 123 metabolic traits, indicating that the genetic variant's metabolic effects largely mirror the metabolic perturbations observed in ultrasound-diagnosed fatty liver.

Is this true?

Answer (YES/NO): NO